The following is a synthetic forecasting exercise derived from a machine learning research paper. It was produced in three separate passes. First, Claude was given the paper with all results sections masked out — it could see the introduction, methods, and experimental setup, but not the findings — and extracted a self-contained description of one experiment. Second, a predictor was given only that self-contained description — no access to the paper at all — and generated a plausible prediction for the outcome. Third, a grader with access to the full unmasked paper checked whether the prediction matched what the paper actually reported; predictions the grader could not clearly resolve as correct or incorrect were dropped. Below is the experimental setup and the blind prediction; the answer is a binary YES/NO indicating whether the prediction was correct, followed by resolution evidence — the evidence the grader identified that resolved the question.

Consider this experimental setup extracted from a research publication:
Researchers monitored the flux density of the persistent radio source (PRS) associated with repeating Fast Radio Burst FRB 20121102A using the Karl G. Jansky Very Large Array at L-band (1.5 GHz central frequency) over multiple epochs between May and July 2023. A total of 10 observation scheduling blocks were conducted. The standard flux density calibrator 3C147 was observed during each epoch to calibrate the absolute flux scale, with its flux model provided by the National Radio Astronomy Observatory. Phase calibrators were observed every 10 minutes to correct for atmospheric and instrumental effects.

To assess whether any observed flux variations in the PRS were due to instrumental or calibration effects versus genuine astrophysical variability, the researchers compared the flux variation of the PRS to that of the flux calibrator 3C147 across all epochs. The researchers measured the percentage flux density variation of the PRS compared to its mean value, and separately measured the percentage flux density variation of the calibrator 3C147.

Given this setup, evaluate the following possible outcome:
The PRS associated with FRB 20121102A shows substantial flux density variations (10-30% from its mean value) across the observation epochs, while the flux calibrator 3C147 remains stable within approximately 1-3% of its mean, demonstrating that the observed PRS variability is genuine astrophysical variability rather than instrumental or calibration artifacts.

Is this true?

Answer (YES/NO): NO